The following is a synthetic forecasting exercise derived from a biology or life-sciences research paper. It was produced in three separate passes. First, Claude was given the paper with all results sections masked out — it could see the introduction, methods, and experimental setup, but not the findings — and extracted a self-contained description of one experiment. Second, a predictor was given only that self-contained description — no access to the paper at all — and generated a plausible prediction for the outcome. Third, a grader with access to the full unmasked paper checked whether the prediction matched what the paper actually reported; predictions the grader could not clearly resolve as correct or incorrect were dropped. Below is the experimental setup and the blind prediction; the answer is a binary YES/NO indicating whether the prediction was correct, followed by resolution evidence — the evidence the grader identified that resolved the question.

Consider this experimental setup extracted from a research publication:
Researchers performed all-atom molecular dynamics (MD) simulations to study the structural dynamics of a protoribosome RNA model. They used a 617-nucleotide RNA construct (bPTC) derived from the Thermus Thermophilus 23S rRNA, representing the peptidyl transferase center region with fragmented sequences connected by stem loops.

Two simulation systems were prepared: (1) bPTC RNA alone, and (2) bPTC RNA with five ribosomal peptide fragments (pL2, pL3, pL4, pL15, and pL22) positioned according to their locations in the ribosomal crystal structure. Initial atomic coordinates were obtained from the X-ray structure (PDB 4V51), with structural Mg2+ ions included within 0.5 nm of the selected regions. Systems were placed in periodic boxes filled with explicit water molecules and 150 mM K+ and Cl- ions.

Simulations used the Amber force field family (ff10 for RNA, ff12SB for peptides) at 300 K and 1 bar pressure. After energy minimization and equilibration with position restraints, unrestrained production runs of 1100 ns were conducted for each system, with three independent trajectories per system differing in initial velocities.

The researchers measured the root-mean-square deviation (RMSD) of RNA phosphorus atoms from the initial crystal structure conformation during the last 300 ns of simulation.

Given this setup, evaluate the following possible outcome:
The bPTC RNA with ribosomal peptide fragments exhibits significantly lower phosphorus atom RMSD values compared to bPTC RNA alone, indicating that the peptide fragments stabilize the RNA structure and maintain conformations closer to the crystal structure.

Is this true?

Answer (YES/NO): YES